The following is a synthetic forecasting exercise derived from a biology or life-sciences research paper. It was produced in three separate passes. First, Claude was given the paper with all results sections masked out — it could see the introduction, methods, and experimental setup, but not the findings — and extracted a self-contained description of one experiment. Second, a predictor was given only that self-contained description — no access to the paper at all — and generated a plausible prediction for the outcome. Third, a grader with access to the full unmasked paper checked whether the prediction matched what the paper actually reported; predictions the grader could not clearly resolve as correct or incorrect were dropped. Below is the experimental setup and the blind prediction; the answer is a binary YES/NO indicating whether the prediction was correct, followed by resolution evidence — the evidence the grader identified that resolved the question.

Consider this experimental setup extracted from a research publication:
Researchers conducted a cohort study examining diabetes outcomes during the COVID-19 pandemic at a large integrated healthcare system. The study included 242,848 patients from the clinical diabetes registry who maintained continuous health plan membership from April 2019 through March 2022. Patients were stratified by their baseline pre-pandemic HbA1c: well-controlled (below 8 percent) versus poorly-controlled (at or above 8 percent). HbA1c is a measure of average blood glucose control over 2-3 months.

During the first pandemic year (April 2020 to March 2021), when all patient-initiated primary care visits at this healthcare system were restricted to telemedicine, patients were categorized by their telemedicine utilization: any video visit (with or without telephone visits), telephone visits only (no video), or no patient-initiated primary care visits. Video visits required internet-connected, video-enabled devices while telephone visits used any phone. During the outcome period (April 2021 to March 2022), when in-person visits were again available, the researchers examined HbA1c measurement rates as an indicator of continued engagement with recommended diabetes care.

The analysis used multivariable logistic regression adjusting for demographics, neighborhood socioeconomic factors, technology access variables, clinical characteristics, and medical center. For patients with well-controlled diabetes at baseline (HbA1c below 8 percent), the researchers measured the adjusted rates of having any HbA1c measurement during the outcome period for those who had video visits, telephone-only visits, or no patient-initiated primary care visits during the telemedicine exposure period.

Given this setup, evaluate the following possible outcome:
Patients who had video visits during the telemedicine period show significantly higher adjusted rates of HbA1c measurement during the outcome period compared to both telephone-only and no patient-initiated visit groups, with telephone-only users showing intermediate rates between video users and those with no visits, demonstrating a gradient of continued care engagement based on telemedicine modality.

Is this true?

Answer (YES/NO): NO